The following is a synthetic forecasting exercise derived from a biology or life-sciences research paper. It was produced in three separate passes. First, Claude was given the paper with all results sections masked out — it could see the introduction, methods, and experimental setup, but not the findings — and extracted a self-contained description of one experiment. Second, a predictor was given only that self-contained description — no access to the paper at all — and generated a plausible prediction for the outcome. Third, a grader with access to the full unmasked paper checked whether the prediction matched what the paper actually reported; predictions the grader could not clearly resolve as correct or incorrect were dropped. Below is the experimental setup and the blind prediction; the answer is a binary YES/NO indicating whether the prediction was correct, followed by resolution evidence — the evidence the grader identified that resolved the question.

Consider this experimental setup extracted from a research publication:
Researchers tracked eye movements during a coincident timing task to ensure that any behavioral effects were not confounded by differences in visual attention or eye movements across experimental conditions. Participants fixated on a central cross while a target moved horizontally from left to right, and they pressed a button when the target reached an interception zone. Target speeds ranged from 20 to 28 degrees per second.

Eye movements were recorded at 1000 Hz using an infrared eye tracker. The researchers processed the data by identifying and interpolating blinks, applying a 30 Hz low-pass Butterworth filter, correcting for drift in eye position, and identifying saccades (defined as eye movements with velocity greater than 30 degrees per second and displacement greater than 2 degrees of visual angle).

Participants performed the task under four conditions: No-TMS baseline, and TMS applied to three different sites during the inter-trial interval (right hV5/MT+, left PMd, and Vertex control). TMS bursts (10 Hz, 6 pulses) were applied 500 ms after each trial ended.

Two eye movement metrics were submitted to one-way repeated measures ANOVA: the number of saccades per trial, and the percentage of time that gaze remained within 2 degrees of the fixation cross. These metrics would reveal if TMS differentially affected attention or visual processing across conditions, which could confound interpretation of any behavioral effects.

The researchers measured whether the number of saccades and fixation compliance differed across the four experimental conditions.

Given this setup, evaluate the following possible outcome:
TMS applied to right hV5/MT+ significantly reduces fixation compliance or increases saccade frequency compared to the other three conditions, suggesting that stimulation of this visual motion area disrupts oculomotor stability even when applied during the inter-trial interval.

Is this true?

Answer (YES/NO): NO